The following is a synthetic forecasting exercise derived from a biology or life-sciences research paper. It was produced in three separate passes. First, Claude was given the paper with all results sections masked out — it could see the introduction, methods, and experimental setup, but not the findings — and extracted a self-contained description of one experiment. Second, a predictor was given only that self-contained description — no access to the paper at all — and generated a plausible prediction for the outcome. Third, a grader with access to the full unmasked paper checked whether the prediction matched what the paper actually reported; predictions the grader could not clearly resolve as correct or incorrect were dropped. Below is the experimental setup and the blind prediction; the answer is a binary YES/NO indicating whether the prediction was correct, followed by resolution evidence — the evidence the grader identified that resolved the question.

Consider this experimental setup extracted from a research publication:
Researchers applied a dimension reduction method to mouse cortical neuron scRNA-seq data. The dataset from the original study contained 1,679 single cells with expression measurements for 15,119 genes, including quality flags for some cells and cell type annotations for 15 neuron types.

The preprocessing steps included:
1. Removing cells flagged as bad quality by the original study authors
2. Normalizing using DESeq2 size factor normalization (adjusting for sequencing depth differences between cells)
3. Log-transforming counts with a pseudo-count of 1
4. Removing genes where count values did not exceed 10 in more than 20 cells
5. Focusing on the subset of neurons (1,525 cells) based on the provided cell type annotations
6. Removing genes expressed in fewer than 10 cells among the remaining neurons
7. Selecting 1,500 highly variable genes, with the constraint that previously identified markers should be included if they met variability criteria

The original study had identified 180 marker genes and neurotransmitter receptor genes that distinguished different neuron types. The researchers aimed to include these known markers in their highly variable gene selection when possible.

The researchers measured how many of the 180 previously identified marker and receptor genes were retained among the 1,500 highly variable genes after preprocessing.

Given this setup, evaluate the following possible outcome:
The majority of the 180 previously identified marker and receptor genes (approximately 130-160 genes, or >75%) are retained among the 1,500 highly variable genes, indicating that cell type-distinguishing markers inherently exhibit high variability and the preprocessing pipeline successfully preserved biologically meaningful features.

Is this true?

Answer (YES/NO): NO